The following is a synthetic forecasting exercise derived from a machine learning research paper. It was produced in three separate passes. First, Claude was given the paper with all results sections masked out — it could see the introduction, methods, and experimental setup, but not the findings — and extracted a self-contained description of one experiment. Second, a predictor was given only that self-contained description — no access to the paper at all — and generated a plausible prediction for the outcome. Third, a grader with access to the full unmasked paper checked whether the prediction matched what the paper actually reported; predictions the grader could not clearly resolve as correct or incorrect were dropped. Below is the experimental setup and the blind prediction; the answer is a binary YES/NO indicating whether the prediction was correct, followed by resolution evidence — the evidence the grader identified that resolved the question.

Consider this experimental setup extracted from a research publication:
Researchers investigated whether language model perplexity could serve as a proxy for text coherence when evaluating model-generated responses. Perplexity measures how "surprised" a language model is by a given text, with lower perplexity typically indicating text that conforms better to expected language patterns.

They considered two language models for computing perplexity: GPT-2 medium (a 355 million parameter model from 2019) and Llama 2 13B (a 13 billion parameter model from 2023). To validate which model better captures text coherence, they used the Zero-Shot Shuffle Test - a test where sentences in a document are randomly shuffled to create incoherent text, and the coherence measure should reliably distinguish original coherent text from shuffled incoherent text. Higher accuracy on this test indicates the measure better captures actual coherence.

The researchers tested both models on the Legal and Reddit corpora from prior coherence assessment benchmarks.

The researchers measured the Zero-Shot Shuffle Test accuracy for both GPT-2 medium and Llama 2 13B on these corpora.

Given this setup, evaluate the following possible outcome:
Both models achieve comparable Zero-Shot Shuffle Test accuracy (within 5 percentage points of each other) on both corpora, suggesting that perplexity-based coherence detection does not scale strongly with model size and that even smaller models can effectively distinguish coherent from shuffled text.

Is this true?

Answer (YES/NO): NO